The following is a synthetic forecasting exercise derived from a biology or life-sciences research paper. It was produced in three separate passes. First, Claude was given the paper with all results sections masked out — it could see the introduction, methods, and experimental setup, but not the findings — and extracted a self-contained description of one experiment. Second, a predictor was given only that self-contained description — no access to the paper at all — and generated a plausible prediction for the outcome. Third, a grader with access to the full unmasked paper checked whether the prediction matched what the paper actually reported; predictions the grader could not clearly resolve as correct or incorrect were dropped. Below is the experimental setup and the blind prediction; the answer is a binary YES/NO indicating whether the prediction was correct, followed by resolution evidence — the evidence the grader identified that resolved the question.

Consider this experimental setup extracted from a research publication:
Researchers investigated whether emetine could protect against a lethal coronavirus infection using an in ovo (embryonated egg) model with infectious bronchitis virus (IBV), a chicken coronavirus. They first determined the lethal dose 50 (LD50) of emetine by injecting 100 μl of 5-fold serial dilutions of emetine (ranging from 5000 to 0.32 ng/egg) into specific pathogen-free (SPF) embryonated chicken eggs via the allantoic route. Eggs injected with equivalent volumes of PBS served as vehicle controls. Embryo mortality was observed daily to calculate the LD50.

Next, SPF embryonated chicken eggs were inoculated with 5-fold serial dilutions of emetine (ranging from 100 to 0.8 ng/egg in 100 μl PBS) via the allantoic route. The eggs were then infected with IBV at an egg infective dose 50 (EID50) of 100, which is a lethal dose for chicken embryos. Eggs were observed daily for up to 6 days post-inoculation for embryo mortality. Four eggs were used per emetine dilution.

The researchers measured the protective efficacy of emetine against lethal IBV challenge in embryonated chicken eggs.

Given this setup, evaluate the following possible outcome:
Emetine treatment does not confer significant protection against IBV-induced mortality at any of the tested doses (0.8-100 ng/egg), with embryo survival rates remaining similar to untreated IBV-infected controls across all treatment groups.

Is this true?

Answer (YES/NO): NO